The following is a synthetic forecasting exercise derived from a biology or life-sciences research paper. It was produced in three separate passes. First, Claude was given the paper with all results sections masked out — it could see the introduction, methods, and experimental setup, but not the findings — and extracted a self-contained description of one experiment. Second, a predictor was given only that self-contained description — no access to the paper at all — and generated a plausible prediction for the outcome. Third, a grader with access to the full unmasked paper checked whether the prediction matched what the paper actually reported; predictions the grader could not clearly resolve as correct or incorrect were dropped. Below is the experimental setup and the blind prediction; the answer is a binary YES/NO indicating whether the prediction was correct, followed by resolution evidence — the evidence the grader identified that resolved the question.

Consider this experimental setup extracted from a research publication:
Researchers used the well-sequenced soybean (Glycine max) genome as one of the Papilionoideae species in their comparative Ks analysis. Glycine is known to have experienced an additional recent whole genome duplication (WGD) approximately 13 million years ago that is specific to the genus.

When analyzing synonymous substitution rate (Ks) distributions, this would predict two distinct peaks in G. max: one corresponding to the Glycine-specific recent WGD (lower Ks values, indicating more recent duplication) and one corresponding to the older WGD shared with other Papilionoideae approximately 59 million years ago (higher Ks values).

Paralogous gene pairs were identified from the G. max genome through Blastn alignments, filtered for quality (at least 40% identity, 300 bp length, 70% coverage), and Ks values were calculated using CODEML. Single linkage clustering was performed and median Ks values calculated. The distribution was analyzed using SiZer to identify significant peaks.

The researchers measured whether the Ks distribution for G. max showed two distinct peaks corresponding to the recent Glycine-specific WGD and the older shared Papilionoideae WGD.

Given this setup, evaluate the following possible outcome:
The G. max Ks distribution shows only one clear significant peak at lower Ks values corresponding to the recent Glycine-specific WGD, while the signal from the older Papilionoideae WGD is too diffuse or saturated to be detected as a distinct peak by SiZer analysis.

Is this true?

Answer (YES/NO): NO